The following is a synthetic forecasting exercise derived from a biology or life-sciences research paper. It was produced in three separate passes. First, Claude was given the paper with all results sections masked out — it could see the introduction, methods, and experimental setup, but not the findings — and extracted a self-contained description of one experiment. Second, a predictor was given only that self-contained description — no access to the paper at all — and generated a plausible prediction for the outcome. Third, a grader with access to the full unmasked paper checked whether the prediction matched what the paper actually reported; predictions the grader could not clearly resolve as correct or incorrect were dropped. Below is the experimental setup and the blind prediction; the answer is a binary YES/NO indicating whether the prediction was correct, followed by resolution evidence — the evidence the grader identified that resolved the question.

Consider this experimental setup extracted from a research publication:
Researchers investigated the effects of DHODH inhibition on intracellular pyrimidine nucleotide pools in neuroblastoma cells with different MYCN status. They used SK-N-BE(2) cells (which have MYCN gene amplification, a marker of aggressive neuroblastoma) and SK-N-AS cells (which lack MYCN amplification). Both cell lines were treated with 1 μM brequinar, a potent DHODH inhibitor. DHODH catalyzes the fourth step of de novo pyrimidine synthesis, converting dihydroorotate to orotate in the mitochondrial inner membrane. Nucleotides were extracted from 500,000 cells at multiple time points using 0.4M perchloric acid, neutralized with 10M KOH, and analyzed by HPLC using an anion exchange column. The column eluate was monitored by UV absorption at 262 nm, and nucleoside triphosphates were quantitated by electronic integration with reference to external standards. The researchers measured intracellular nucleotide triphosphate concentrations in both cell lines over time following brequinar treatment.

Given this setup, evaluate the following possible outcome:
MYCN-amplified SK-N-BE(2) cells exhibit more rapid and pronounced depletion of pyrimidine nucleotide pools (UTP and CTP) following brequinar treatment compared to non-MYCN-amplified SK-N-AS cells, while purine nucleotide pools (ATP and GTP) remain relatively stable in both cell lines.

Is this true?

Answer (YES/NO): YES